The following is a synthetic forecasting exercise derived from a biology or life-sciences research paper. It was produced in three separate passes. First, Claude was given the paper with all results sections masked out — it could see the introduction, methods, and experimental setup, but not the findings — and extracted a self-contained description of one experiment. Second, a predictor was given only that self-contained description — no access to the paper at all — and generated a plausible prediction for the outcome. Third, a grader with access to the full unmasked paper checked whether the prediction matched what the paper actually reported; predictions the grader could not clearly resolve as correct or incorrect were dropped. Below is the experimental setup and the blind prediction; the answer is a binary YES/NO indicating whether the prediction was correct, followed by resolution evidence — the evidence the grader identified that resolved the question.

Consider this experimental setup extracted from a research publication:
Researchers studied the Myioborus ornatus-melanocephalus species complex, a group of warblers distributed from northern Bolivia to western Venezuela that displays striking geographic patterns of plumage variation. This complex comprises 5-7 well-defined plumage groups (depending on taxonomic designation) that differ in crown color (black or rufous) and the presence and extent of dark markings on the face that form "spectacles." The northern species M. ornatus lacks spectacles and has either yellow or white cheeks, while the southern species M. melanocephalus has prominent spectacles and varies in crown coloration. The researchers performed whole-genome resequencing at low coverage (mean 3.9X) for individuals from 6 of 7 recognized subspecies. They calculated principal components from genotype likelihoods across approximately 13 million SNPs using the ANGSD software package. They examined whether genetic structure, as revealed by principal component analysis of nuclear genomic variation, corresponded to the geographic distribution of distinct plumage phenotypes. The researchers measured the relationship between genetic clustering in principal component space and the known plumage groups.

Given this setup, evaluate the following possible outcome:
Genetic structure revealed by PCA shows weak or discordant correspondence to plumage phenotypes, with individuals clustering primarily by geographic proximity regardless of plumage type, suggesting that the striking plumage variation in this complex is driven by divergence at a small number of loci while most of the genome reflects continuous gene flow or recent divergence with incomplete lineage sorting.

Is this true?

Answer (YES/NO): NO